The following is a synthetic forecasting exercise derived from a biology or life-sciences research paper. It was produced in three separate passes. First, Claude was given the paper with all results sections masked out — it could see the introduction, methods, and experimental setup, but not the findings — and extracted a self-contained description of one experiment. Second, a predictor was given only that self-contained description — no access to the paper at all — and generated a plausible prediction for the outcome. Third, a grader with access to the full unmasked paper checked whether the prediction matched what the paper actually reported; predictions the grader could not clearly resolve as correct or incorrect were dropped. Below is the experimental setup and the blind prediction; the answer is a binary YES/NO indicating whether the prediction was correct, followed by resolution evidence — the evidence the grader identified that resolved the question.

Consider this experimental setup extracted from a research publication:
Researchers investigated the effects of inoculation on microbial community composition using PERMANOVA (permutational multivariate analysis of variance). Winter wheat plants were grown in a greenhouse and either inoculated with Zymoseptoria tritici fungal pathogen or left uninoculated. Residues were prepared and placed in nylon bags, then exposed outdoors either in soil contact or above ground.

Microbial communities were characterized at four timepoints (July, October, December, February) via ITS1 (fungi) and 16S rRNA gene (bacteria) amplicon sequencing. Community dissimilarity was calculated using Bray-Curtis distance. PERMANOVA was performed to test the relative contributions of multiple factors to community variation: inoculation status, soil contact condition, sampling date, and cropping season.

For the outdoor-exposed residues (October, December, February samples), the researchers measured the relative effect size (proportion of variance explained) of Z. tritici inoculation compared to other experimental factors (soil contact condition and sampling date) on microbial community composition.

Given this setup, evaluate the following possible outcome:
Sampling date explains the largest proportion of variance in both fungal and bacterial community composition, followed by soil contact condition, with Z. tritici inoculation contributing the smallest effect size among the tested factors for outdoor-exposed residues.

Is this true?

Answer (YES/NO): NO